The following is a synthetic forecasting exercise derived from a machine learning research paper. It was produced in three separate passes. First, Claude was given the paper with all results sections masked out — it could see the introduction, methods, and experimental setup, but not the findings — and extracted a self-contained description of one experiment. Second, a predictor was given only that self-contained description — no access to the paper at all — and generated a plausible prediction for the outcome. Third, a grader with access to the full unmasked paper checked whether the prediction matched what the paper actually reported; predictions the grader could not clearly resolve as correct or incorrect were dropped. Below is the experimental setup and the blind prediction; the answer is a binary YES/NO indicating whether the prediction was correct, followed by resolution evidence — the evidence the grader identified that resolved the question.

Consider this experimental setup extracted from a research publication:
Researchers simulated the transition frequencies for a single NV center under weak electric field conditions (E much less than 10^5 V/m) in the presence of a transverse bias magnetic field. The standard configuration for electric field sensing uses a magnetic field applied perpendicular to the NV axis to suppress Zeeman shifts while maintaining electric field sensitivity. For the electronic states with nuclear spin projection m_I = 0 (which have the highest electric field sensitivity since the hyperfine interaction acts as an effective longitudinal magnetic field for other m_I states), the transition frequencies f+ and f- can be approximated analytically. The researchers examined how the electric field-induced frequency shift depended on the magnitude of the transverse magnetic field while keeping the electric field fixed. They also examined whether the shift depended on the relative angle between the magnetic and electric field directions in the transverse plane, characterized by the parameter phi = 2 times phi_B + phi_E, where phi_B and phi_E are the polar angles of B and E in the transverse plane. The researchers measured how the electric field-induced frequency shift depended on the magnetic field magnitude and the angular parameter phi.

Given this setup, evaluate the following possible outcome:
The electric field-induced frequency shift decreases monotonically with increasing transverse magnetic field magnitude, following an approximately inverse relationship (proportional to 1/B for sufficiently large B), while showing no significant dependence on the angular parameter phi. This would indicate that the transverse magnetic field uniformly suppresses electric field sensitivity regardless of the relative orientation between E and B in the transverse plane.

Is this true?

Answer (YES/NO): NO